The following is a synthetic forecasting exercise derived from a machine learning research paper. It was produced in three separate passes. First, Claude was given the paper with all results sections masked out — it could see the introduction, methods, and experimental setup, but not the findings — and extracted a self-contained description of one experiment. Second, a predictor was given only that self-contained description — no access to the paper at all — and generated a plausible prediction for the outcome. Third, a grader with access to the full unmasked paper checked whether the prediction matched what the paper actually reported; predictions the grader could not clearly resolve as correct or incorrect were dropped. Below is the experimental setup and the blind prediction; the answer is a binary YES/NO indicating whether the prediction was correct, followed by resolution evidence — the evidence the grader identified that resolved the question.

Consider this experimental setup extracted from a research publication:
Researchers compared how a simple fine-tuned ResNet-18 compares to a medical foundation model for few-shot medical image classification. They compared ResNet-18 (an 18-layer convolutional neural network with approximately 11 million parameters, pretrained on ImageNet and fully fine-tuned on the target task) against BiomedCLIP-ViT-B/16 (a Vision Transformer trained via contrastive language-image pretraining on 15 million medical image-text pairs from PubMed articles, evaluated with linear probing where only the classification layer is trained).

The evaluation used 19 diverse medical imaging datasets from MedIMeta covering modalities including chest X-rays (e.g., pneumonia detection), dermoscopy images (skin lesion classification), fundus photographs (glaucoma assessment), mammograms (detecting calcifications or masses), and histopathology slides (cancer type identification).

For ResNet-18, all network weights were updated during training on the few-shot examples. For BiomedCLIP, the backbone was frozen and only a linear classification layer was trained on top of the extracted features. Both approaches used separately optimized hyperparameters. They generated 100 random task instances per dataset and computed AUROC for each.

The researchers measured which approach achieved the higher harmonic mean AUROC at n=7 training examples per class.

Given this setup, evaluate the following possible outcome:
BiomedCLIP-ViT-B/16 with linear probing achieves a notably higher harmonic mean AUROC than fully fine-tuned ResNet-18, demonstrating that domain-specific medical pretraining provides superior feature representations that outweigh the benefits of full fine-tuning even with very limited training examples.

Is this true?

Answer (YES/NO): NO